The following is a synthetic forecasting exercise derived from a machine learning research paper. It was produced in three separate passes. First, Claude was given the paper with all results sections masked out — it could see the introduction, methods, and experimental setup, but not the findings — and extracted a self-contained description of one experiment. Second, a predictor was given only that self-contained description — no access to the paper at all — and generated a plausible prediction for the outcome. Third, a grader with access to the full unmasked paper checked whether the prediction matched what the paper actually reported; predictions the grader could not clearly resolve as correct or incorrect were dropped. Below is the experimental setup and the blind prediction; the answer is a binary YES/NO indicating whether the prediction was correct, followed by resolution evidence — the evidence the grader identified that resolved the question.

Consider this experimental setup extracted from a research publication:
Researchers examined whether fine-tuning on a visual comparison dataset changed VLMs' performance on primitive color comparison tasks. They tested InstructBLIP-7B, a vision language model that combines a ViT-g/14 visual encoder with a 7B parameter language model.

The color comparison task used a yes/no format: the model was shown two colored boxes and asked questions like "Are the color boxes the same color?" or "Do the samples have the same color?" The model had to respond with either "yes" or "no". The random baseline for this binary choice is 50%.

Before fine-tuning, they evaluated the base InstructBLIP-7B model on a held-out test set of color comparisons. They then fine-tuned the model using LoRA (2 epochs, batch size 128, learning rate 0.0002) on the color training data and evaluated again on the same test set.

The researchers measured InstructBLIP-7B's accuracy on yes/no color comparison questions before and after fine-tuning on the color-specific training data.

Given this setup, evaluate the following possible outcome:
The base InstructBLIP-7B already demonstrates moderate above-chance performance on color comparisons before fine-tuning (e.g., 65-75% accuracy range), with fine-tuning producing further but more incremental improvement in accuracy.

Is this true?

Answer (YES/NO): NO